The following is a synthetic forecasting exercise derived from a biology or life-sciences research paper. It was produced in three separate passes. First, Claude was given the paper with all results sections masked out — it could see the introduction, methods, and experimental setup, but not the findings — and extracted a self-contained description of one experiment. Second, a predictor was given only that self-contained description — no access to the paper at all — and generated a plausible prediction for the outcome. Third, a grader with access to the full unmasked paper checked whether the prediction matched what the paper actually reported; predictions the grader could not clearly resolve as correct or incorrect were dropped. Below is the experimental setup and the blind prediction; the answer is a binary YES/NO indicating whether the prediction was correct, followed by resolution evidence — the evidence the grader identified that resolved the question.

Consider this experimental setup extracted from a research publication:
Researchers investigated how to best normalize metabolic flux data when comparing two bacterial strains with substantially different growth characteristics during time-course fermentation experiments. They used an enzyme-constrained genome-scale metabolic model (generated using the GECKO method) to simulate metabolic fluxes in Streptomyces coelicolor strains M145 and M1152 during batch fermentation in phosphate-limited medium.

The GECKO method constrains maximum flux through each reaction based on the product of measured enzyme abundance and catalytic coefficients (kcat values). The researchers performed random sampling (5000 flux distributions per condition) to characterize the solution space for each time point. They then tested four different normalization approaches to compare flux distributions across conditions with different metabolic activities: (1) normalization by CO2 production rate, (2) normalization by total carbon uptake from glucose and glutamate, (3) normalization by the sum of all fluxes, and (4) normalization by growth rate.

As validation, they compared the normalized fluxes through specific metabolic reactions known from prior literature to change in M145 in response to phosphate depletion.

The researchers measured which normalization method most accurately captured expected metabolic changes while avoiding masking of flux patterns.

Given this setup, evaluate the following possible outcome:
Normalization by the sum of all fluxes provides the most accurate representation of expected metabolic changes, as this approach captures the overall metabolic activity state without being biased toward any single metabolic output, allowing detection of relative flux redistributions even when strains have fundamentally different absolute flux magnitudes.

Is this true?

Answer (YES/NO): NO